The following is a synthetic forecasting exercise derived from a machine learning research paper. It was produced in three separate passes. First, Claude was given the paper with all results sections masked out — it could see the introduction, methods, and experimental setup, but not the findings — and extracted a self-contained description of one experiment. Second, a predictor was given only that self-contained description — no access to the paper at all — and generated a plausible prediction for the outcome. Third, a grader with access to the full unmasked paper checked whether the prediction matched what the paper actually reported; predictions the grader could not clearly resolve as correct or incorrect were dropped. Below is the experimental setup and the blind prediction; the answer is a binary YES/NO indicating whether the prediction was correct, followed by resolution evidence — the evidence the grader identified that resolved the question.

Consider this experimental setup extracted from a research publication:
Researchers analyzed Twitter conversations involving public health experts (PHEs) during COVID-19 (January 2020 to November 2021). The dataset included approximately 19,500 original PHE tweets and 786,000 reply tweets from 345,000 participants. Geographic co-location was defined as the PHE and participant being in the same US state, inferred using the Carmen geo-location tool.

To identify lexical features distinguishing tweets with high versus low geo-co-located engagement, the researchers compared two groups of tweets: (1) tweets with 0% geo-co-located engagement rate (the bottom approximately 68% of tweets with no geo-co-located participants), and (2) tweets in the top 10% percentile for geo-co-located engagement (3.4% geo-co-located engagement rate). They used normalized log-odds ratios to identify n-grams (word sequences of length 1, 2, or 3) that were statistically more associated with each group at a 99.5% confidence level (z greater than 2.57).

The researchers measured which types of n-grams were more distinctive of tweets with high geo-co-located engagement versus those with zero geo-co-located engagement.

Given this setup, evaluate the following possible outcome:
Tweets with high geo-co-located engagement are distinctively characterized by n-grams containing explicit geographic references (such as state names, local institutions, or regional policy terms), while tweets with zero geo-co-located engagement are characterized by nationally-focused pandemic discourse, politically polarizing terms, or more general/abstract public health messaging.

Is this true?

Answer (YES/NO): NO